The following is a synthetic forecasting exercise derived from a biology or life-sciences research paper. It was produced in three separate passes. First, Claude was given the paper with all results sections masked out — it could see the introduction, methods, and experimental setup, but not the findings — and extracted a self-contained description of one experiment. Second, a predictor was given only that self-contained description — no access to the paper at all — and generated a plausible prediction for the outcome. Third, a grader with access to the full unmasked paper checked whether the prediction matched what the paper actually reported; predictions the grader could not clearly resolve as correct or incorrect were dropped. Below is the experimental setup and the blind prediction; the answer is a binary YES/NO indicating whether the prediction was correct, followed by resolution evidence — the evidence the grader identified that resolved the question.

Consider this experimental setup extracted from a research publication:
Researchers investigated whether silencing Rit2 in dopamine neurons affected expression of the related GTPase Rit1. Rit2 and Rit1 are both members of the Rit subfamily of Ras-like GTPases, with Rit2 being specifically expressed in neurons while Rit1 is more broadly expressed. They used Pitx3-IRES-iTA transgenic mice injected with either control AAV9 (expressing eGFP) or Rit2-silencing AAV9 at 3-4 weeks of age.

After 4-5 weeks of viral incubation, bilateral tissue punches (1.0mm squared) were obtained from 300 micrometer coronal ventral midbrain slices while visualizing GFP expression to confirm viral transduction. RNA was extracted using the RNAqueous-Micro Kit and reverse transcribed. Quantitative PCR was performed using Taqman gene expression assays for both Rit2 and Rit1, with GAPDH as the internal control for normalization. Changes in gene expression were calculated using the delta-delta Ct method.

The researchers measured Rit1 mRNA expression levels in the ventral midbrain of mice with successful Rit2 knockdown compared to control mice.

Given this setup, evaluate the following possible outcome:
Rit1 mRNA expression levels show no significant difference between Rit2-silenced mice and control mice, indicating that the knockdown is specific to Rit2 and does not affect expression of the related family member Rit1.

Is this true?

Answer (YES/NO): NO